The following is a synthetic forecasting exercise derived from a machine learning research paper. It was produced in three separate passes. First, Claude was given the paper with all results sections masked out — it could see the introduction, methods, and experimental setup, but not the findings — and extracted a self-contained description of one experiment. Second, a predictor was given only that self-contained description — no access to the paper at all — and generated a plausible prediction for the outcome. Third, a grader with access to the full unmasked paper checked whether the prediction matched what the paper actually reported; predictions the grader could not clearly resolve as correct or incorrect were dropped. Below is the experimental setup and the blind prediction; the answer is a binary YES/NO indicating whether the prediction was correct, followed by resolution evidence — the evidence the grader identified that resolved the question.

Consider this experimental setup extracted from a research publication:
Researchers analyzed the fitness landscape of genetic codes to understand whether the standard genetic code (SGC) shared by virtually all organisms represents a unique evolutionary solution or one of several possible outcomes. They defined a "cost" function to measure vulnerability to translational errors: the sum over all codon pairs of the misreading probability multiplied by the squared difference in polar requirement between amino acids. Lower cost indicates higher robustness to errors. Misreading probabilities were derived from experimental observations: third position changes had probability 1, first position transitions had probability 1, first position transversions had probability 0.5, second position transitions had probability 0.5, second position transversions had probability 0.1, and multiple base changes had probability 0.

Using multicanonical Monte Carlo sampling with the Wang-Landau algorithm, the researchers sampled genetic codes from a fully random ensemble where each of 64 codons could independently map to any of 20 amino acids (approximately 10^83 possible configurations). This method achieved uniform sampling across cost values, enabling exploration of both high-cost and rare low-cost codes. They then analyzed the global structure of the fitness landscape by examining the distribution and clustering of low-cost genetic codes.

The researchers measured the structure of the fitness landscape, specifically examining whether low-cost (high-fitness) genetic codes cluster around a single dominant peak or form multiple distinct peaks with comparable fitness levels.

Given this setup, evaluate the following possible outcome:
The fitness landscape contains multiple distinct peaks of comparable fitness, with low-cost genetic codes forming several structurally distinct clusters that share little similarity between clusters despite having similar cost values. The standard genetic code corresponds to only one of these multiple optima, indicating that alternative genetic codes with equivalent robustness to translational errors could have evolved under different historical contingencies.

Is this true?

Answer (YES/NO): YES